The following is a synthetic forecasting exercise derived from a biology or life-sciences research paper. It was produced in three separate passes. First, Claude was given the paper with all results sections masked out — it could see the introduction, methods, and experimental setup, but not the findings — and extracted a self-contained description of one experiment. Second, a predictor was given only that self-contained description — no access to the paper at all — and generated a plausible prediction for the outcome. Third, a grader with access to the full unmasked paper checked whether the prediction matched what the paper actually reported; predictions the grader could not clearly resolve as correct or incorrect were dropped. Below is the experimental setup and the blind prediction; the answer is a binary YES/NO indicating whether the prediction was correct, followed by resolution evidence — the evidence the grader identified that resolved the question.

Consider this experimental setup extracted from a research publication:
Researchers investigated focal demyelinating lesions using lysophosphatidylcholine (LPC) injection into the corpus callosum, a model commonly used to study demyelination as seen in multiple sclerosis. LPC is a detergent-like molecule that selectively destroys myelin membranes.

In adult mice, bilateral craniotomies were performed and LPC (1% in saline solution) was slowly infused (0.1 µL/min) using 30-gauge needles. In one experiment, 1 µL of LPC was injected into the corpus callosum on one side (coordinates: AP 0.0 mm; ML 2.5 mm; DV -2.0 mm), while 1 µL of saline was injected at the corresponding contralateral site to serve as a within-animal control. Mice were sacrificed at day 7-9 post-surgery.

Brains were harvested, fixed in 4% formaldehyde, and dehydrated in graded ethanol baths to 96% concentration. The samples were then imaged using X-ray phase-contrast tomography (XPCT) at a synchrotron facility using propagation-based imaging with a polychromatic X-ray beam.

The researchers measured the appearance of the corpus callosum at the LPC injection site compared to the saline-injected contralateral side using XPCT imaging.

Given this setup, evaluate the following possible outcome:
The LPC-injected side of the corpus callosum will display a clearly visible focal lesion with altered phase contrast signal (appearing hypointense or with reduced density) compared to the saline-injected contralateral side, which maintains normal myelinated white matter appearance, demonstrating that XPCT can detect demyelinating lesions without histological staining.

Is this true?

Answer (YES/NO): YES